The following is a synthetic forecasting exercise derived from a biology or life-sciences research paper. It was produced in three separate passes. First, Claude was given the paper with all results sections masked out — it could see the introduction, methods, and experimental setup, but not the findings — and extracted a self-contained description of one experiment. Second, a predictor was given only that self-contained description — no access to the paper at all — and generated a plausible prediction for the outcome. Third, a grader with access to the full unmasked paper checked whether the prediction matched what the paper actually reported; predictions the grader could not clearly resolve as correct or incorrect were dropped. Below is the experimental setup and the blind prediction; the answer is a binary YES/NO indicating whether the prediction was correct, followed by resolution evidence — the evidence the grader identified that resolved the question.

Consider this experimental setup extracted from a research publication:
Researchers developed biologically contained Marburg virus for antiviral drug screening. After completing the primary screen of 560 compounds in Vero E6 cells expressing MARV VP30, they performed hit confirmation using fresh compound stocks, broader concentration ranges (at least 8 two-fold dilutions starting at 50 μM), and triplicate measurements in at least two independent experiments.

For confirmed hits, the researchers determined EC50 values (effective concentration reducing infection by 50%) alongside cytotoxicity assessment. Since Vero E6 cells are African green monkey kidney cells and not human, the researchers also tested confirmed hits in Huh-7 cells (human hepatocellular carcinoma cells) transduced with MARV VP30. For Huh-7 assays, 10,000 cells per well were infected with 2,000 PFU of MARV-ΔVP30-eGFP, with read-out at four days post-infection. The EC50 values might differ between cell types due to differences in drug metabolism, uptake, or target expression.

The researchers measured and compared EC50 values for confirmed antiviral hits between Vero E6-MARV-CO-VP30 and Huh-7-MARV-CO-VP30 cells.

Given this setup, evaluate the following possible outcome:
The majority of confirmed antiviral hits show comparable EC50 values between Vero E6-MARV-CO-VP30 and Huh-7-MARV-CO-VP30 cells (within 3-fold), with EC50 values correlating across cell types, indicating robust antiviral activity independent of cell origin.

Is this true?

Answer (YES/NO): NO